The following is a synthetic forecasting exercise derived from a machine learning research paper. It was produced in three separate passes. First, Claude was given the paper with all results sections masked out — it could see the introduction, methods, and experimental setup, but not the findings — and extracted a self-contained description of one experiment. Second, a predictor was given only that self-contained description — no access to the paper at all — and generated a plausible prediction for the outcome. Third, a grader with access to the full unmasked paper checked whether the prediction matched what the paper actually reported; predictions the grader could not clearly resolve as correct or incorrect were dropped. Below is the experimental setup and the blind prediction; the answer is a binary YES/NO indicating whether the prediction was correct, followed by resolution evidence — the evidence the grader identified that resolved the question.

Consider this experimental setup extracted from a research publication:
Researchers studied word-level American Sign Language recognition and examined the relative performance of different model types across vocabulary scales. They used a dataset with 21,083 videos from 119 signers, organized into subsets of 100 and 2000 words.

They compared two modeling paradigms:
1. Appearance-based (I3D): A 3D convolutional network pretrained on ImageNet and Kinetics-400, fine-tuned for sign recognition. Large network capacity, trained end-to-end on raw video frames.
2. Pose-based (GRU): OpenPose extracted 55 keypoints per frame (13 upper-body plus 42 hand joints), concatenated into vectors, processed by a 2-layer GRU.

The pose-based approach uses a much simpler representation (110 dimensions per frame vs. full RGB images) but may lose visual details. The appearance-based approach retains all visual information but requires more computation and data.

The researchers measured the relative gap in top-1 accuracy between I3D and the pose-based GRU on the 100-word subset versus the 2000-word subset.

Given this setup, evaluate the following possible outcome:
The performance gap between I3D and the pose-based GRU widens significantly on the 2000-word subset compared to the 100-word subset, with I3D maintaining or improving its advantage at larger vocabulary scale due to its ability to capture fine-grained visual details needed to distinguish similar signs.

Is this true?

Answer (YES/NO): NO